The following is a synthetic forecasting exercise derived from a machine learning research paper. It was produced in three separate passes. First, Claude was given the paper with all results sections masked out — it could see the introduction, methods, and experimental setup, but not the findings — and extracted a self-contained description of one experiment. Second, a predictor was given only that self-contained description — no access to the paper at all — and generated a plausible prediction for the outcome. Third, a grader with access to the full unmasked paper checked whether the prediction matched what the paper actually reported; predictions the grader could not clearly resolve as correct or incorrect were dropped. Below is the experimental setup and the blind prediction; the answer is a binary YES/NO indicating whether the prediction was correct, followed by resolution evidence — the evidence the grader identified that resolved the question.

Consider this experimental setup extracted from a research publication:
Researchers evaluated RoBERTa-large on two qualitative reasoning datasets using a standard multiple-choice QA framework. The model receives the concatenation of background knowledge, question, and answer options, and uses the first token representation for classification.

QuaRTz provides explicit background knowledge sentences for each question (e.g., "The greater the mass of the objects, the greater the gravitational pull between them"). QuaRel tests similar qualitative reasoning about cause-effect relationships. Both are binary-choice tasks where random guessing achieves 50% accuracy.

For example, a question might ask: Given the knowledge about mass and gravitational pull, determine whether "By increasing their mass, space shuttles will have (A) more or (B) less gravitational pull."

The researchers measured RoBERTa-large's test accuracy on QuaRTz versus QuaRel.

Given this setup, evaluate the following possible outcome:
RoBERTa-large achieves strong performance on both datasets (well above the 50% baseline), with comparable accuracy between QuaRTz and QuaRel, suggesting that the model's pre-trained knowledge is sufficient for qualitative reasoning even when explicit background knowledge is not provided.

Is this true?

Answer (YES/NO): NO